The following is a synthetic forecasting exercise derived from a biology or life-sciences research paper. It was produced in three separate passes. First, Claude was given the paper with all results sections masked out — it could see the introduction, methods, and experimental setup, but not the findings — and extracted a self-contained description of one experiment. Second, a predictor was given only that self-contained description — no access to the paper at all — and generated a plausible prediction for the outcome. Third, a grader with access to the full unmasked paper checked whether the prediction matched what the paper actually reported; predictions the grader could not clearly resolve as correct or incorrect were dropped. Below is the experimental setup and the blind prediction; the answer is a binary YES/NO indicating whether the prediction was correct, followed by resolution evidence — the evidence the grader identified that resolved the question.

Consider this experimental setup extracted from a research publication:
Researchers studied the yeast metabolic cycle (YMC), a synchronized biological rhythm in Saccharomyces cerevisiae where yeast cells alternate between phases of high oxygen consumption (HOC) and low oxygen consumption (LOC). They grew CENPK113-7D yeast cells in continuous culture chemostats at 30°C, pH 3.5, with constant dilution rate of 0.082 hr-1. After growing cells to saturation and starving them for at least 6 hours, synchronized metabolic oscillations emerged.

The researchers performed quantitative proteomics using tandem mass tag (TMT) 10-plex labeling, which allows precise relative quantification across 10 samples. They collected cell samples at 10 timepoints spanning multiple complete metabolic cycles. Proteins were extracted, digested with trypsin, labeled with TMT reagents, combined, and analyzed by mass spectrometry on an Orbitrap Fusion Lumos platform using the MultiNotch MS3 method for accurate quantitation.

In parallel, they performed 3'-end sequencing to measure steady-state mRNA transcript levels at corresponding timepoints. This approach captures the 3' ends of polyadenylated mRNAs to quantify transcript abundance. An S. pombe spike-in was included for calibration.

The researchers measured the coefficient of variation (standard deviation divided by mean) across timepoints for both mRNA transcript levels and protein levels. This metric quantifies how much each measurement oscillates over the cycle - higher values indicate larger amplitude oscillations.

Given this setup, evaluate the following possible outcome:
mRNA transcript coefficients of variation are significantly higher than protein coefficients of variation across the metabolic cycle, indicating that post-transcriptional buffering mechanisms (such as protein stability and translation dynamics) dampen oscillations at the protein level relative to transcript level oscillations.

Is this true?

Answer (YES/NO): YES